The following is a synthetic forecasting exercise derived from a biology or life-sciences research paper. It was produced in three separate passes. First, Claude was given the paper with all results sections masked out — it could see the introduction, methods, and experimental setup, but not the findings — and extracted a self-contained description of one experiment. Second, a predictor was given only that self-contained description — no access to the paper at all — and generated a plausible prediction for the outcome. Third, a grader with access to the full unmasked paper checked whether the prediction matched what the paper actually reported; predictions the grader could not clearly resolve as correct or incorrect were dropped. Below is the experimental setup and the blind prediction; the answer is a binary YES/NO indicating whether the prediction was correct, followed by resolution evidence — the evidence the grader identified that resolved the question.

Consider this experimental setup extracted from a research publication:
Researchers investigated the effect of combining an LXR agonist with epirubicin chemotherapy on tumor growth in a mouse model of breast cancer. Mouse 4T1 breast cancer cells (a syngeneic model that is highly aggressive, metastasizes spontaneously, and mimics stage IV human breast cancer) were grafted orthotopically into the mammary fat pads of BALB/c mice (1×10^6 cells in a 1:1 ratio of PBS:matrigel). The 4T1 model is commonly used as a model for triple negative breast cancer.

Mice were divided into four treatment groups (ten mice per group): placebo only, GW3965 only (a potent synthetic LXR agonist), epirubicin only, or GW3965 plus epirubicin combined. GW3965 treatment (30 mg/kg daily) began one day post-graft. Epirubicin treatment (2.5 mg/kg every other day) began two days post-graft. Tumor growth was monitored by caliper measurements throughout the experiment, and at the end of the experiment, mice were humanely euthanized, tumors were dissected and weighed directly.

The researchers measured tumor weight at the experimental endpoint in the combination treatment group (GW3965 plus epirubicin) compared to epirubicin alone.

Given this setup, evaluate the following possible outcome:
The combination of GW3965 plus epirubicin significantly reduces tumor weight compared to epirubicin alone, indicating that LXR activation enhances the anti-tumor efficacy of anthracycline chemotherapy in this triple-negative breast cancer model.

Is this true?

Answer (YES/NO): NO